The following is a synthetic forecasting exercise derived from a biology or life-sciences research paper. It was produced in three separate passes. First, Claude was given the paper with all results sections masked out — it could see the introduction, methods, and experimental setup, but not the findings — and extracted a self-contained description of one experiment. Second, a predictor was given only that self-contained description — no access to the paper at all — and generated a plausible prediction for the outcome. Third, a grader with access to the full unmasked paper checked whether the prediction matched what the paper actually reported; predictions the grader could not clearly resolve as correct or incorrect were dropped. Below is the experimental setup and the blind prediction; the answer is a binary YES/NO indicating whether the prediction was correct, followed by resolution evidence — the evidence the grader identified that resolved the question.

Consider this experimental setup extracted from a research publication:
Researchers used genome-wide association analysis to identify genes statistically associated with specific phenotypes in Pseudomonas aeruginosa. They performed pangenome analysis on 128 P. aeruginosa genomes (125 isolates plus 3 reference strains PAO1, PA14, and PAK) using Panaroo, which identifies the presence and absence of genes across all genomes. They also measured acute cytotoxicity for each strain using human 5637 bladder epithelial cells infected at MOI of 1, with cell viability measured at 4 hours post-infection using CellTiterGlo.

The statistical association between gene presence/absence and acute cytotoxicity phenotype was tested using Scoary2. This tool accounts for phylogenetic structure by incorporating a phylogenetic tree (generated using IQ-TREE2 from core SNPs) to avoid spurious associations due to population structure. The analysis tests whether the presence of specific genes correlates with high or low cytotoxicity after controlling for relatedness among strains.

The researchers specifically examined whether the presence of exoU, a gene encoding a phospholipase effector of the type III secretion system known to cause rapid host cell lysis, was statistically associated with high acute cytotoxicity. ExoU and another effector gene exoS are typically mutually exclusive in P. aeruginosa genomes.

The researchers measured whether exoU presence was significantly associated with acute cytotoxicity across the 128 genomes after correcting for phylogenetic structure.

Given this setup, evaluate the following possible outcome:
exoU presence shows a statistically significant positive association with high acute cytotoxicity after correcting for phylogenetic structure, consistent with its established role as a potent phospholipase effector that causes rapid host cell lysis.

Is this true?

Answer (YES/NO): YES